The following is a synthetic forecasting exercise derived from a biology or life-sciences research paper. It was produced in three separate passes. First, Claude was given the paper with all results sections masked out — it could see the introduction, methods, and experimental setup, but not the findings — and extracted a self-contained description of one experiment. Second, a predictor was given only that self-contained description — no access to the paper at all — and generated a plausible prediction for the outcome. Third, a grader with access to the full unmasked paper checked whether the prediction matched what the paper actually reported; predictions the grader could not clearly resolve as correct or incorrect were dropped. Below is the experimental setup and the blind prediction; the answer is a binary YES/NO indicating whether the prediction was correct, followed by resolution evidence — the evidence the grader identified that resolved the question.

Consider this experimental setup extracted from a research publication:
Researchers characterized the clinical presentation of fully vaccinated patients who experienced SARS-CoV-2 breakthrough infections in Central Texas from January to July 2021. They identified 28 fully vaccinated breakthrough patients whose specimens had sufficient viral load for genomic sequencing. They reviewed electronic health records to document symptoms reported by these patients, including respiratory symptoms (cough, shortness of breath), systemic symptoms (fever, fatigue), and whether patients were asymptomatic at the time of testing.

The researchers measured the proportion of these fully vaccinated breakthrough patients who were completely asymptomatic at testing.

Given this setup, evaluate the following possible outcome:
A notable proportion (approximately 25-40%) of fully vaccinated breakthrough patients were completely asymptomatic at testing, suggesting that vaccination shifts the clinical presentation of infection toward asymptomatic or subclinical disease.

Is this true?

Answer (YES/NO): YES